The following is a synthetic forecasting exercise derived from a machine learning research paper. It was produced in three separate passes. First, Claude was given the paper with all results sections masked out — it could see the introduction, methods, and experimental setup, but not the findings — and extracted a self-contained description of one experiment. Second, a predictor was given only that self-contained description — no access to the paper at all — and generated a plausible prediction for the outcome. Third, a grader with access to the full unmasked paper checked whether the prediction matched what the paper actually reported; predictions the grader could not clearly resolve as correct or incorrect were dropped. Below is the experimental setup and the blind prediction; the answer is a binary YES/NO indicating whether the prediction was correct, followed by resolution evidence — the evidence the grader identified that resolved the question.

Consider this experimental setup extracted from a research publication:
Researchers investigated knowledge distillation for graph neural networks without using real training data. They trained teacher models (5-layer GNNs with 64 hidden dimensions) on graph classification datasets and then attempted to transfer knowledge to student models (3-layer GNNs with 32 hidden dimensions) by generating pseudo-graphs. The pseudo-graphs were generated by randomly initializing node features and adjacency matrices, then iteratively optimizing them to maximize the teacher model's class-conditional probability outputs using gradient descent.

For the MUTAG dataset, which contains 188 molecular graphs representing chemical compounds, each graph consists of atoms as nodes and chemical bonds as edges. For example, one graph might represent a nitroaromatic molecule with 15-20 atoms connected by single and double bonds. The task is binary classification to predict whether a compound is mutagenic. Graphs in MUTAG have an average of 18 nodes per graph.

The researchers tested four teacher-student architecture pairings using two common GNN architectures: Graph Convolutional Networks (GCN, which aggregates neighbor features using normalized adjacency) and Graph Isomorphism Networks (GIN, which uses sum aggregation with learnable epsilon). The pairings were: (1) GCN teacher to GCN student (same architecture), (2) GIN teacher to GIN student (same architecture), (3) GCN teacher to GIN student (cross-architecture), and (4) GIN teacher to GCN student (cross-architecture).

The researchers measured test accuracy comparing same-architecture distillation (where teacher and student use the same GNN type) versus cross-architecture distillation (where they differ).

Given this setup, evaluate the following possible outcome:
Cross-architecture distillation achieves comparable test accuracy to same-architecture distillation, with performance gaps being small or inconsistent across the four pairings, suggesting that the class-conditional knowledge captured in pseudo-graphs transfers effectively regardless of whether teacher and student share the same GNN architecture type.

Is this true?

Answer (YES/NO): NO